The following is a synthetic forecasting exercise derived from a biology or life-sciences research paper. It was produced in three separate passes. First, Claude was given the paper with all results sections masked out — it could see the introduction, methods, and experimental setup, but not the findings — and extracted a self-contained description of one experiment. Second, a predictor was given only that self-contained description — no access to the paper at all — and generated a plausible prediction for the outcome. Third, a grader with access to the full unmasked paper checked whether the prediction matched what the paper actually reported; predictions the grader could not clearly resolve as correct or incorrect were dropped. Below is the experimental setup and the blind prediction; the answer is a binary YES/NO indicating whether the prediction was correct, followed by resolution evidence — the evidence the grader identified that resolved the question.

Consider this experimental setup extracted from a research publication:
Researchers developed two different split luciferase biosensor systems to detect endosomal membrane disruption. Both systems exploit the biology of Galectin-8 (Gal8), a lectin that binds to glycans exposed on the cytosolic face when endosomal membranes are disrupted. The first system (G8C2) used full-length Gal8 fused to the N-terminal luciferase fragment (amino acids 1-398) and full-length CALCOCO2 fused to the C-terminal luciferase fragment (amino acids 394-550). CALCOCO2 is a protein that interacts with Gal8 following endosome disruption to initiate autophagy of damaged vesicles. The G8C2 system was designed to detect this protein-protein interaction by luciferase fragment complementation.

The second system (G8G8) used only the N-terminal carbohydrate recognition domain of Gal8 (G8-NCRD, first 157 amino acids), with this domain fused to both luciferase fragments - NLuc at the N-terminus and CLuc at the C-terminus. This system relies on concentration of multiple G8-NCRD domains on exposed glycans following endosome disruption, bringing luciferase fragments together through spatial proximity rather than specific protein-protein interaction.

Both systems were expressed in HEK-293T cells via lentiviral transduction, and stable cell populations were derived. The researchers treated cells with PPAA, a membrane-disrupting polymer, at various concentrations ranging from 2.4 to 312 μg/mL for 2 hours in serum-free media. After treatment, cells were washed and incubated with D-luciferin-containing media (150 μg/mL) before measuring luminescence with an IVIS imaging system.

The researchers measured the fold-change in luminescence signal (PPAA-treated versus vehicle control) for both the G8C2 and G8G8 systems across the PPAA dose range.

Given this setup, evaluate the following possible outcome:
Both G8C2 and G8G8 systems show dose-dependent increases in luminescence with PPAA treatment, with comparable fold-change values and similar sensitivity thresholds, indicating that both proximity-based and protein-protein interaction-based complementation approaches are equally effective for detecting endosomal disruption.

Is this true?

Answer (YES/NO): NO